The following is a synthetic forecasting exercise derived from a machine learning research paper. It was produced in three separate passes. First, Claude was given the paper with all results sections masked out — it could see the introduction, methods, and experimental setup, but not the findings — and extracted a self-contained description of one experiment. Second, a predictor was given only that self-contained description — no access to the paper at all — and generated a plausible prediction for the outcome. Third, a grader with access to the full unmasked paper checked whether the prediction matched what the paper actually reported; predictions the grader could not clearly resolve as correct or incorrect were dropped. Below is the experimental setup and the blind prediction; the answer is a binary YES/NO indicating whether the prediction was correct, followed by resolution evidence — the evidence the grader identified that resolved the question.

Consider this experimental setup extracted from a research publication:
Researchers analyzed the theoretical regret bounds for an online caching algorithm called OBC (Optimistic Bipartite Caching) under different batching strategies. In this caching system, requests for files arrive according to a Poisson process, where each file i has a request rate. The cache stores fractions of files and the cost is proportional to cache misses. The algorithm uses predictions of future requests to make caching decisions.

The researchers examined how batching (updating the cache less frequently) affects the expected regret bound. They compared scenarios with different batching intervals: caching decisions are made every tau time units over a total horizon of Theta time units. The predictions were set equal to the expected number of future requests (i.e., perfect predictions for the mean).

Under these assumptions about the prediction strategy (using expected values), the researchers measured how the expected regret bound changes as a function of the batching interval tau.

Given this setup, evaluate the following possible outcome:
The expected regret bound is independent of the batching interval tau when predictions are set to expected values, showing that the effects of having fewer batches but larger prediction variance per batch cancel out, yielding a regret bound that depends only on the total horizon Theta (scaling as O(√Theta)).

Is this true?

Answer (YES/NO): YES